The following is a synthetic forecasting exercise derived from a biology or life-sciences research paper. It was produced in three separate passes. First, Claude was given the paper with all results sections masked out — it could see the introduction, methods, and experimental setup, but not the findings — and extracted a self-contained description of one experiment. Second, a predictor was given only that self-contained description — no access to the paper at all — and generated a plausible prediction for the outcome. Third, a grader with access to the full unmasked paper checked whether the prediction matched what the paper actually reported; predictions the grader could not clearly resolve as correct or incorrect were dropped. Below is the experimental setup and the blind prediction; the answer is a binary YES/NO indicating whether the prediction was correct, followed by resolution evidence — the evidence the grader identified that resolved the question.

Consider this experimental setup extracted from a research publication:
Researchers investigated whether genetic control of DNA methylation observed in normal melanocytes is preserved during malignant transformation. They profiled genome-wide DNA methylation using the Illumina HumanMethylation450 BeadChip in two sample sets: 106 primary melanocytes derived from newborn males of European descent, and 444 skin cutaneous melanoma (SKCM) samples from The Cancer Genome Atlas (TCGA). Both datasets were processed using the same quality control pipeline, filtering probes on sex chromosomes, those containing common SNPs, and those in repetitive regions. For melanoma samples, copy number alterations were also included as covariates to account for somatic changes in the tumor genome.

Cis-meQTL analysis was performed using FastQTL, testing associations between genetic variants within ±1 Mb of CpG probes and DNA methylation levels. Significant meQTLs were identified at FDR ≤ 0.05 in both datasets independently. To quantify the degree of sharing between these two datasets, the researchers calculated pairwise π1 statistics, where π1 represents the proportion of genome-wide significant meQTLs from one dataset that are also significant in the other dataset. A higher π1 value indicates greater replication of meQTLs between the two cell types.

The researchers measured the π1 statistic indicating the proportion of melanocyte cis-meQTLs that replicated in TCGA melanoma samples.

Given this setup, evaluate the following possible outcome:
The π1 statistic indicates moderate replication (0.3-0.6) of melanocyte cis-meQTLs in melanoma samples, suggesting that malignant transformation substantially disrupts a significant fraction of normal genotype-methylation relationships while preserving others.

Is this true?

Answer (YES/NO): NO